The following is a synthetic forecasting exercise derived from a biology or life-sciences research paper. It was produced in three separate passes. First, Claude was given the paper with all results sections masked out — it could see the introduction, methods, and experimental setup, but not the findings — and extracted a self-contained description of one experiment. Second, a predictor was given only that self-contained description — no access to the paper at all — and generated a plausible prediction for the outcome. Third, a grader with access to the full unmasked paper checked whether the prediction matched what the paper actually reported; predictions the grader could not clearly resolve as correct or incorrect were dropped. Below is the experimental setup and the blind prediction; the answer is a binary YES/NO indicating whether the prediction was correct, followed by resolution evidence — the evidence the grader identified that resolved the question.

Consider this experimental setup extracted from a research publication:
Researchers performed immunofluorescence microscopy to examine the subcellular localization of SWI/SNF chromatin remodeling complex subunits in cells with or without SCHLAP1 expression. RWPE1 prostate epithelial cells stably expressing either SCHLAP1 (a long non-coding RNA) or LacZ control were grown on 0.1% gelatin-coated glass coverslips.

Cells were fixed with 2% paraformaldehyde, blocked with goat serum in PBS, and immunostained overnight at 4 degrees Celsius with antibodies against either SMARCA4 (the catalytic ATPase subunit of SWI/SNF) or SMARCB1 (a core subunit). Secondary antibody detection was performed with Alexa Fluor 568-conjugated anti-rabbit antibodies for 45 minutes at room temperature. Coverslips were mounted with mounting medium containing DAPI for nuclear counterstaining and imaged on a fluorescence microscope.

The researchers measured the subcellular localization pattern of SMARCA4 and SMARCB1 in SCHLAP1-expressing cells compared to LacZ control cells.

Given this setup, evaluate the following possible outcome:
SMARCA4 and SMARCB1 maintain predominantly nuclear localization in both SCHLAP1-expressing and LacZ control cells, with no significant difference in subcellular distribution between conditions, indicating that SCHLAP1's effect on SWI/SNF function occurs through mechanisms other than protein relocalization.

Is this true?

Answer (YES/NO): YES